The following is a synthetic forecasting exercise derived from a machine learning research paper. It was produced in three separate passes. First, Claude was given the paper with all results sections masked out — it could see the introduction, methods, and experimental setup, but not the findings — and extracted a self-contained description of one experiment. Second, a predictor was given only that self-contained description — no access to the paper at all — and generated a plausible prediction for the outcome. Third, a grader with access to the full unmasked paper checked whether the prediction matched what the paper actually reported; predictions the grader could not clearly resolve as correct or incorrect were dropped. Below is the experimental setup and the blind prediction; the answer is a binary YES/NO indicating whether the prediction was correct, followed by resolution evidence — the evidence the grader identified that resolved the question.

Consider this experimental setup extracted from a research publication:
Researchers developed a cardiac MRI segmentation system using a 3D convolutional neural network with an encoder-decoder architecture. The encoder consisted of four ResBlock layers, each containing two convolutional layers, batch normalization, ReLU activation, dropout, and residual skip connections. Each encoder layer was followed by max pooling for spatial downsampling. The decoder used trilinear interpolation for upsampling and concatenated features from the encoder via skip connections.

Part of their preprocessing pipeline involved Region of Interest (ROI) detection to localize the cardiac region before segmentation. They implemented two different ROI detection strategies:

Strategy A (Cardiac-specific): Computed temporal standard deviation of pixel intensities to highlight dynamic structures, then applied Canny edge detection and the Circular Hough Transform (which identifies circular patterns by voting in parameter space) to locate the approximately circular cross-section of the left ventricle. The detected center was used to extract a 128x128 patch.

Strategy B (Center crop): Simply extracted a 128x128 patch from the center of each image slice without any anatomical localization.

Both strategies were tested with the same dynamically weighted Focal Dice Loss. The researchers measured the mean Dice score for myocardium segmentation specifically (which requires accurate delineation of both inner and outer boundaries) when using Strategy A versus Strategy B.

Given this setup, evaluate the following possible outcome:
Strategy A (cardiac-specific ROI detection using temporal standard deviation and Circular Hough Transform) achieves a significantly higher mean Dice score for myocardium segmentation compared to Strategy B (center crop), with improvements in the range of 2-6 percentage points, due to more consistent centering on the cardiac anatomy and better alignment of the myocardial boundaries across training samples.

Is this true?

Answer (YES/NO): NO